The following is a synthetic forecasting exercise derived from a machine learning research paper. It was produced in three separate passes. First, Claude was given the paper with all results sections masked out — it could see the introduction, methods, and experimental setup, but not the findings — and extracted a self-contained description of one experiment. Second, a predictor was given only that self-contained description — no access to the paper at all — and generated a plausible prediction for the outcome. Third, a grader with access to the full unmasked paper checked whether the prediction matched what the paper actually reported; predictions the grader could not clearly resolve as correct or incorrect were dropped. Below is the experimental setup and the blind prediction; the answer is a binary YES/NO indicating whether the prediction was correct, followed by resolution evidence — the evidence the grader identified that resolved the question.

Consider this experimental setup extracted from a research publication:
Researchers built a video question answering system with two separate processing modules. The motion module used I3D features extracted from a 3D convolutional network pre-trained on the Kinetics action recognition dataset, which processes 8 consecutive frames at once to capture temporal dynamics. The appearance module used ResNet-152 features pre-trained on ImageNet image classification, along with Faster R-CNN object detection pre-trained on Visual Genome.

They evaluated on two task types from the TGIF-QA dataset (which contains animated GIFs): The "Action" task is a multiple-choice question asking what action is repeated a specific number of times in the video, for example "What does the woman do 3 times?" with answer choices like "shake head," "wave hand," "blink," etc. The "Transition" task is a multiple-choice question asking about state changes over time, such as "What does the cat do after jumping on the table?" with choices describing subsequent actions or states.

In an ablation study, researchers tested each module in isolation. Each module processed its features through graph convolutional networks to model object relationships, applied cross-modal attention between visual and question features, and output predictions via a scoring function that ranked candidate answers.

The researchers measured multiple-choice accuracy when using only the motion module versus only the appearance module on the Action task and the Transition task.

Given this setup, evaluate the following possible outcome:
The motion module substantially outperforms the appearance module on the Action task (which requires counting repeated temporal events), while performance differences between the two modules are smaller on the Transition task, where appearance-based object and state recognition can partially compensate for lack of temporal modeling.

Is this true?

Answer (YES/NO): NO